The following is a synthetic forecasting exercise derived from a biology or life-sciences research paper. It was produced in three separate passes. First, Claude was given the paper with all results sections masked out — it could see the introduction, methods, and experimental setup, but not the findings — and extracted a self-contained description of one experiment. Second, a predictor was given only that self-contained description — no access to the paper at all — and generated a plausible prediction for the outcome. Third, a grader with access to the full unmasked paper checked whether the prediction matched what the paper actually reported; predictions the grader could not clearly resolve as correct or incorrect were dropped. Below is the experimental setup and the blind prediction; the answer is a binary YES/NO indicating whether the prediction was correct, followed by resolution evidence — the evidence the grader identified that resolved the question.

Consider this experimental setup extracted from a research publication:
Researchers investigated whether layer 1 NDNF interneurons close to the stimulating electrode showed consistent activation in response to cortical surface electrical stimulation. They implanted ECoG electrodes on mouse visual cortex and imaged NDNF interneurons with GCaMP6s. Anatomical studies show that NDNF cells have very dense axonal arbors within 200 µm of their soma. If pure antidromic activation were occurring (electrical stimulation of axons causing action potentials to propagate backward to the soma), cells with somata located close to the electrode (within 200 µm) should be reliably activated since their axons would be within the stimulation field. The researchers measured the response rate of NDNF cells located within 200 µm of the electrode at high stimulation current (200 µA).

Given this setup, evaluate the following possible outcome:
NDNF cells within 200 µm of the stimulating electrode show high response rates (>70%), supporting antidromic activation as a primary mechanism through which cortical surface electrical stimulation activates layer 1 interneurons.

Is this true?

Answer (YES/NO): NO